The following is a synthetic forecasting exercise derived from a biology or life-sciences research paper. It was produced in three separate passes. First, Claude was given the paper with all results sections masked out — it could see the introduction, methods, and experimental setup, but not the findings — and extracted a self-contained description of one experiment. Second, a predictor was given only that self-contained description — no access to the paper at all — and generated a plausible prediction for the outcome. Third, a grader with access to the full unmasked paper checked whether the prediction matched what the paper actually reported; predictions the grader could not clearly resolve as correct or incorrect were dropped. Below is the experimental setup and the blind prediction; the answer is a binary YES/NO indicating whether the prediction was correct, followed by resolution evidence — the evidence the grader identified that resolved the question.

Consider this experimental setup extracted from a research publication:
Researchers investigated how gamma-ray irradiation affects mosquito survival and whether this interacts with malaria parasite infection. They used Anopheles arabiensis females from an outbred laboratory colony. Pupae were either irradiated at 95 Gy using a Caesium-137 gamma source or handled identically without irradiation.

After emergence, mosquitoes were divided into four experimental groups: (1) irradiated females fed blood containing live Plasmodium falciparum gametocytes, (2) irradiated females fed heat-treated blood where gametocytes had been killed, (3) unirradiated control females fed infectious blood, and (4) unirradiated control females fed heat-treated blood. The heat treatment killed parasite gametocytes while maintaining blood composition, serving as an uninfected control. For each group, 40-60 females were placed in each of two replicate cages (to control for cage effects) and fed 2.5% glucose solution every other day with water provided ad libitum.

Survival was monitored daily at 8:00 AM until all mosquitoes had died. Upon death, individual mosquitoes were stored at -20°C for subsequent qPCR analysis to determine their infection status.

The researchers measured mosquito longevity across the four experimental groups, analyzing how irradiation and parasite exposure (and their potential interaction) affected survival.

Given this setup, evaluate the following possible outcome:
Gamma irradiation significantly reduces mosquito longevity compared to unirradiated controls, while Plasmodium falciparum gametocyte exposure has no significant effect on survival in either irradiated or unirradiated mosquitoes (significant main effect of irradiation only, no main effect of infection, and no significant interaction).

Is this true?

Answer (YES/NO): NO